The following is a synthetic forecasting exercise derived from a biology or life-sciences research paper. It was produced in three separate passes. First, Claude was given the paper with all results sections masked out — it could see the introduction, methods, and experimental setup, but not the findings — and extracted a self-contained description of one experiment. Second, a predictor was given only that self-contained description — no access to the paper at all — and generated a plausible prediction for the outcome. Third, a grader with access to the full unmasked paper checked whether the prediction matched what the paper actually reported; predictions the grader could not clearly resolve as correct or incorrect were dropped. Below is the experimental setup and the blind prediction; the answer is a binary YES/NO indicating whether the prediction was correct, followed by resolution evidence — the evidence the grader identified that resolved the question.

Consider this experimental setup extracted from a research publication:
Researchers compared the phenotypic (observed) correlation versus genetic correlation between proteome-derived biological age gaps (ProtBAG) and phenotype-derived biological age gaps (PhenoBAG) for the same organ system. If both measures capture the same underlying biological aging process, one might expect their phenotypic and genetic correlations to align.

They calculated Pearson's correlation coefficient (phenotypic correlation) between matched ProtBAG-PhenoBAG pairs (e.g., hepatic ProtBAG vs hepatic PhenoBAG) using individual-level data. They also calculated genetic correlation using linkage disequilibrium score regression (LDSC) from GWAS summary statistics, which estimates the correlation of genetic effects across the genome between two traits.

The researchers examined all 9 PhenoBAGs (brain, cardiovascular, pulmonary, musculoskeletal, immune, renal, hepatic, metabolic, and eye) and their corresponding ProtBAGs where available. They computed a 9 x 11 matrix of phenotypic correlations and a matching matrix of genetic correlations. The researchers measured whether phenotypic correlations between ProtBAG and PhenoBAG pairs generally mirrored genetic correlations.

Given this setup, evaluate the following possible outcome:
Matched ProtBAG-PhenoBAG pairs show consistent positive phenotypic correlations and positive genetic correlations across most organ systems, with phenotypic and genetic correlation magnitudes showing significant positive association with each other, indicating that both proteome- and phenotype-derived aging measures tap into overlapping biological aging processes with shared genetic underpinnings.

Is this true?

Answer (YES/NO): NO